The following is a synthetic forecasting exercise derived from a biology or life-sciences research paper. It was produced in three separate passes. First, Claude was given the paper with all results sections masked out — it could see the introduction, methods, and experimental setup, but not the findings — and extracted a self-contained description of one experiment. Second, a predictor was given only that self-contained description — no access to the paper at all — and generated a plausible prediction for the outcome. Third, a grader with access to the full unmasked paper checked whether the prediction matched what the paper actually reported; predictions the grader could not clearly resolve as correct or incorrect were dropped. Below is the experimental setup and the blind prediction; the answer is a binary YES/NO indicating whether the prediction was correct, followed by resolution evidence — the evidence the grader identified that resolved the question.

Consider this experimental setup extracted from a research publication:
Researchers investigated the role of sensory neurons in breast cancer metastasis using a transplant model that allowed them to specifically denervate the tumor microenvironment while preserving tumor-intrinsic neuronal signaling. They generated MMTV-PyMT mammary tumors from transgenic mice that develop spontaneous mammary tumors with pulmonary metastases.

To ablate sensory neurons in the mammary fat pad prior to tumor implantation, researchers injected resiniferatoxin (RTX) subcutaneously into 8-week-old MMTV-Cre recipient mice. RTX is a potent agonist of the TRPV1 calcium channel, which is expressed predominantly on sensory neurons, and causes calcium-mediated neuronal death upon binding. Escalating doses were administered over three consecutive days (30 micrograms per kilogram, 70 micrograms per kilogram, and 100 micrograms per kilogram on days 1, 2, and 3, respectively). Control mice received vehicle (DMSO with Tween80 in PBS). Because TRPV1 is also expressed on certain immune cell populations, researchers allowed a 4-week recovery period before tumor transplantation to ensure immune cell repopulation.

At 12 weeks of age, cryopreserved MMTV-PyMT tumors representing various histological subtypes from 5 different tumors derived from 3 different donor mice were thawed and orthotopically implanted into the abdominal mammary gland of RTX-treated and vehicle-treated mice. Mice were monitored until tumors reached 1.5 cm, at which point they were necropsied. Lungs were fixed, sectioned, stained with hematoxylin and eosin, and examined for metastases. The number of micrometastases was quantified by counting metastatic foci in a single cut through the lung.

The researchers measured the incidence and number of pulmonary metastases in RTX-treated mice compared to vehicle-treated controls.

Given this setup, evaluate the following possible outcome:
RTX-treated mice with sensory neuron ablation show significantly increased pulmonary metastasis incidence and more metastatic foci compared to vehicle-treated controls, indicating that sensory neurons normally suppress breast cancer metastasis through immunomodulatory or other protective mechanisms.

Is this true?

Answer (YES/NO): NO